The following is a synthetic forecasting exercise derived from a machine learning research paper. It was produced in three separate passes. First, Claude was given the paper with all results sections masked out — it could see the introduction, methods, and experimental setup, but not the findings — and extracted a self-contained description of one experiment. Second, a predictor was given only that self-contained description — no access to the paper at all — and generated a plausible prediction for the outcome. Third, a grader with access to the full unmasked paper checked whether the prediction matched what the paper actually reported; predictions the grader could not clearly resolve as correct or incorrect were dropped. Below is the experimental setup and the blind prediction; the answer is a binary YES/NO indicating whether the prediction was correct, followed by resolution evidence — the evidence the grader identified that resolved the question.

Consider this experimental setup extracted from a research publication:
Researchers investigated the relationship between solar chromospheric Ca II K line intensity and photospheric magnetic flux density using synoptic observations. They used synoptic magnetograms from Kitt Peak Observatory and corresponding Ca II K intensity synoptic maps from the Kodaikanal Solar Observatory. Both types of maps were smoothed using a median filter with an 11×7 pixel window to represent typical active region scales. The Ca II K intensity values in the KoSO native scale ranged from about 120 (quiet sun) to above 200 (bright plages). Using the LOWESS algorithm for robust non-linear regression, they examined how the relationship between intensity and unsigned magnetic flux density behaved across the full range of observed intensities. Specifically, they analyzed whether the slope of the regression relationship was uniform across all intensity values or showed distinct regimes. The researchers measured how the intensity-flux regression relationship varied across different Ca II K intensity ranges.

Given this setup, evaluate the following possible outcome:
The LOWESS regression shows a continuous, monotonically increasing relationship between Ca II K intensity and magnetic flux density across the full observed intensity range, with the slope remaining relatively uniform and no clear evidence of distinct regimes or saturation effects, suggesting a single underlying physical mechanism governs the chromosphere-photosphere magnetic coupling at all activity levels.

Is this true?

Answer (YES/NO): NO